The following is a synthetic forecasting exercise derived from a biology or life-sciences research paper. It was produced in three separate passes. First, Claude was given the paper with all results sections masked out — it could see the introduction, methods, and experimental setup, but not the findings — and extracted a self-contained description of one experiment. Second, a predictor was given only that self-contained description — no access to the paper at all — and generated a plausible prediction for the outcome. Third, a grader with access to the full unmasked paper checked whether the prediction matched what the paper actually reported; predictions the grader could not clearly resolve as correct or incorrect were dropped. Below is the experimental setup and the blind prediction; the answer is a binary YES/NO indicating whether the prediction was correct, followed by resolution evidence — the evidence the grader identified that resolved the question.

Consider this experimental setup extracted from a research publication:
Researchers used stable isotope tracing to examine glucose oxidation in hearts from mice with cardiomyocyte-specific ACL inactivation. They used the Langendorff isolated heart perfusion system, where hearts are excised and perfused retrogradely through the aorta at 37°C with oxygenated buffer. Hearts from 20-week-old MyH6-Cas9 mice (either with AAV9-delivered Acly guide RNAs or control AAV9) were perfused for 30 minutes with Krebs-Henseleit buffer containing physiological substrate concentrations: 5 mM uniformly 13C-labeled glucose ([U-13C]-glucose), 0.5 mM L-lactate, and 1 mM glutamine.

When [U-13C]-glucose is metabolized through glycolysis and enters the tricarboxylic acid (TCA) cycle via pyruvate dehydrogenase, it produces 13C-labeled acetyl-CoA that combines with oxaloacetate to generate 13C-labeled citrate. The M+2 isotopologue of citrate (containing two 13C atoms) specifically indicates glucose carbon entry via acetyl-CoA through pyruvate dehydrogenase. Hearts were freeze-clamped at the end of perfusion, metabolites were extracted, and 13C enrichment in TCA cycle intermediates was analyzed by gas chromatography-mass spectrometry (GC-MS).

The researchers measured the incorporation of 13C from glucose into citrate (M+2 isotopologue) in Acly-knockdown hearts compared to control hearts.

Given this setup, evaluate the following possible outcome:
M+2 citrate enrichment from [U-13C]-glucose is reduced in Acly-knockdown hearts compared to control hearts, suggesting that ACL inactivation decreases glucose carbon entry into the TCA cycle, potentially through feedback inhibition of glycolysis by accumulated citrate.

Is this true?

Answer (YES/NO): YES